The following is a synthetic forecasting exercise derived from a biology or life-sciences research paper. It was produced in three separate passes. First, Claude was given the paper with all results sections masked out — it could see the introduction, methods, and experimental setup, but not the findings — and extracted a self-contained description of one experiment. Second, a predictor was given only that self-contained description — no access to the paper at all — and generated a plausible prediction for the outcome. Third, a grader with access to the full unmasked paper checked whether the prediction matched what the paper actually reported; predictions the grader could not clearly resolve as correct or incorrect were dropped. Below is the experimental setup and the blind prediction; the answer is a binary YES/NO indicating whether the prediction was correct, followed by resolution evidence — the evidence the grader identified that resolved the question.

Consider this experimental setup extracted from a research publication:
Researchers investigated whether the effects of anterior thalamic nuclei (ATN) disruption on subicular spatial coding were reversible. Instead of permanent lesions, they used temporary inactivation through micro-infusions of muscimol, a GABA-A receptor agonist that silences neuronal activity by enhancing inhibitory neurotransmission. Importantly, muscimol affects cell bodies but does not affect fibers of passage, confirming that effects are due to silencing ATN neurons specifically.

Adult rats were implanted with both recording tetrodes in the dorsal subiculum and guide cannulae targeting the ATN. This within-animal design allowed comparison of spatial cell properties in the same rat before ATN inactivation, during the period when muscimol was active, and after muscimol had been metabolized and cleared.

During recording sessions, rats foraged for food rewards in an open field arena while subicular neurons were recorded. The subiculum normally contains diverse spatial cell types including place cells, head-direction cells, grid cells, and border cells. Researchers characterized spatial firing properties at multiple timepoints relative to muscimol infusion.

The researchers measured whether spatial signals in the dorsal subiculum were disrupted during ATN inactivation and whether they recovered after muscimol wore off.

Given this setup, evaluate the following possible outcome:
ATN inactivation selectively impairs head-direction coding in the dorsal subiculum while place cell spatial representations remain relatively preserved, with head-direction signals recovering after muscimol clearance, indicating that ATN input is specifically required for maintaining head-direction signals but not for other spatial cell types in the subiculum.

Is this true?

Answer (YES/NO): NO